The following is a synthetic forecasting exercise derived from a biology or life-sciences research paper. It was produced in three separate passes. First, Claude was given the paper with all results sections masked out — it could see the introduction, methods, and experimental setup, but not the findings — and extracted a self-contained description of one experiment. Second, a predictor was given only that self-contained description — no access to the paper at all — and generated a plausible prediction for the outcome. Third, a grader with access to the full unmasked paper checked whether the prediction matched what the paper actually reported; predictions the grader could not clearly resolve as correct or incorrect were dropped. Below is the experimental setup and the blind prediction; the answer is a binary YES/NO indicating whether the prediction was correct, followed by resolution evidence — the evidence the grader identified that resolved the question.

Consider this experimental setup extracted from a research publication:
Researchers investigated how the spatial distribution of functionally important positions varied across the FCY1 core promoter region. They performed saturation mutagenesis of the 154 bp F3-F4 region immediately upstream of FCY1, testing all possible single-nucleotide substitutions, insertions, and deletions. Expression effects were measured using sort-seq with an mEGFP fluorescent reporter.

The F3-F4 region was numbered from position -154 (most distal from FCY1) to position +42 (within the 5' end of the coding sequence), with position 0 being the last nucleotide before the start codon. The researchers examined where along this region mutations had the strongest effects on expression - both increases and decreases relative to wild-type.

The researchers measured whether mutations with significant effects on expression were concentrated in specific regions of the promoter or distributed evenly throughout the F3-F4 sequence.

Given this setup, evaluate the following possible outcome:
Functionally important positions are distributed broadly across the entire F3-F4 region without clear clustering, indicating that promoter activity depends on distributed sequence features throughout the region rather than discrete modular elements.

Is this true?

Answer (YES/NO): NO